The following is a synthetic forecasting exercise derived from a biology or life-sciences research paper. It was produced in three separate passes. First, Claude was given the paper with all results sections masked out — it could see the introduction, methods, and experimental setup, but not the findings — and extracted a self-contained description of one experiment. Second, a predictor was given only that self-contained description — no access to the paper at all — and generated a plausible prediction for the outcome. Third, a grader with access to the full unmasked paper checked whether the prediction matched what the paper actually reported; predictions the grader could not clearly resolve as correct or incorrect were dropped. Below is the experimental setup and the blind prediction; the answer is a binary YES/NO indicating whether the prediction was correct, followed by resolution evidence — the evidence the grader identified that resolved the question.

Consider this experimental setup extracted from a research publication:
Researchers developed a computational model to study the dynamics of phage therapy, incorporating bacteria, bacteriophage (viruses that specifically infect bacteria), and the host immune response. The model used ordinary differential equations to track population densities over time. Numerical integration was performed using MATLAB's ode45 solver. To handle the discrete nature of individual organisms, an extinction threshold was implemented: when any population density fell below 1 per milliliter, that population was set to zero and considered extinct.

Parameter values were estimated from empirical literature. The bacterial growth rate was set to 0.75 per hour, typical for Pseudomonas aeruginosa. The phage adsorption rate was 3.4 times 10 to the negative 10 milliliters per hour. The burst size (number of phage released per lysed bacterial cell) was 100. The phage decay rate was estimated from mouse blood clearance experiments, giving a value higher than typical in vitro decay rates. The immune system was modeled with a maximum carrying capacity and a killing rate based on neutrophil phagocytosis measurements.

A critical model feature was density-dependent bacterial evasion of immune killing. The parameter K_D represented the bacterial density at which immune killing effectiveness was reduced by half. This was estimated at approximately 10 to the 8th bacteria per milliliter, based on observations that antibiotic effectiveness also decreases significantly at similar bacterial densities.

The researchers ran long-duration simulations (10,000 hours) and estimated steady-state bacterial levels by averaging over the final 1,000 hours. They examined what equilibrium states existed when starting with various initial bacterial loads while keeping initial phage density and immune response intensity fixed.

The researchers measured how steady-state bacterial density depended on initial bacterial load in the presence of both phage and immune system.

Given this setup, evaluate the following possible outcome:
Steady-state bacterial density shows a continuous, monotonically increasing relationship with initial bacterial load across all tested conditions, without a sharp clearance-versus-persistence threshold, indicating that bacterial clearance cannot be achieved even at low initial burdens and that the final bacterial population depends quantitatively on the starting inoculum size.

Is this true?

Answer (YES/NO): NO